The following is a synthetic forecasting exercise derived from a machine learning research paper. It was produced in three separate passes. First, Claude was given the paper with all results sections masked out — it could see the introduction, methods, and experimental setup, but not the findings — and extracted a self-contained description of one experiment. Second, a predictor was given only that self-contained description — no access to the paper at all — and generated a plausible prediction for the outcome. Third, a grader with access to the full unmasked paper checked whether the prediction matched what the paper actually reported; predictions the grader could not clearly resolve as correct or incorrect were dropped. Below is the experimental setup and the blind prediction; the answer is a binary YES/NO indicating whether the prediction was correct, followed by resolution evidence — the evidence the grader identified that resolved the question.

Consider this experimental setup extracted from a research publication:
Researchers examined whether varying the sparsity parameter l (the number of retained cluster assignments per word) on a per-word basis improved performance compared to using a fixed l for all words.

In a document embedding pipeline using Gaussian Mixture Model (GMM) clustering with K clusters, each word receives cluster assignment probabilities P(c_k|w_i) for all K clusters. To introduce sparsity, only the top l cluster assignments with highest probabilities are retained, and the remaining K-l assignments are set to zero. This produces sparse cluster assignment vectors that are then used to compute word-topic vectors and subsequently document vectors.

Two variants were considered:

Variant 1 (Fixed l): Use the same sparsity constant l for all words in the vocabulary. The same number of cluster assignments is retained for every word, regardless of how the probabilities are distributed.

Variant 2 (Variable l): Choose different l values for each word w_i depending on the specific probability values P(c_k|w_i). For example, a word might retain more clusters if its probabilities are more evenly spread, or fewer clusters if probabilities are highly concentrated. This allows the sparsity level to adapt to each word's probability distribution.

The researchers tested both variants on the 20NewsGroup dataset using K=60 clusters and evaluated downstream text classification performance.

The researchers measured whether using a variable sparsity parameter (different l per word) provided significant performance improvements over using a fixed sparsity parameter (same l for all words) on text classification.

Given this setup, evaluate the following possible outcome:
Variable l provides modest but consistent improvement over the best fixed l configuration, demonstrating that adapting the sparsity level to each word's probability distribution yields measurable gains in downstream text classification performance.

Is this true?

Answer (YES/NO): NO